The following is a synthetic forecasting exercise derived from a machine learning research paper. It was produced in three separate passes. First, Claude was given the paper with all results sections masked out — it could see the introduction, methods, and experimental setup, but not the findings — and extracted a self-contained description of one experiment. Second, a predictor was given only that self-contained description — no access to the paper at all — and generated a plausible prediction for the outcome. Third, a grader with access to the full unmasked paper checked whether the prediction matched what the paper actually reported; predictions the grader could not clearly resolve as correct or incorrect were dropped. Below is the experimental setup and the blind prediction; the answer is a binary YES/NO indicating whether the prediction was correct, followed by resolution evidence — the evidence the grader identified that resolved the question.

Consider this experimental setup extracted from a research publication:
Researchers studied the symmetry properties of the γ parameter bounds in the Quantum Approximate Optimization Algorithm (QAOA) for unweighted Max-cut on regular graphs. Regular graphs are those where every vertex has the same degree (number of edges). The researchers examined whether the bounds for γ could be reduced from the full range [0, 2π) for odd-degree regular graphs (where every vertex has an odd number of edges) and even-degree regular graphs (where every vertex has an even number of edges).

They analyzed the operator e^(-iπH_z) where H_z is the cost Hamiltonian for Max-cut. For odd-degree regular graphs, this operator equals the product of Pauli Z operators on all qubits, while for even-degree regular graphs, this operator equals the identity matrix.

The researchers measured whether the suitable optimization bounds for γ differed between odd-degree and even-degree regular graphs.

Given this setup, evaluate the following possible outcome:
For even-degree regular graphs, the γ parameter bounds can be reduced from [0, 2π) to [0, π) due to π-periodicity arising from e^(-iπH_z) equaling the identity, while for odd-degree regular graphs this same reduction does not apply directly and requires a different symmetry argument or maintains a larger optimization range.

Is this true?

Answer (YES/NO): NO